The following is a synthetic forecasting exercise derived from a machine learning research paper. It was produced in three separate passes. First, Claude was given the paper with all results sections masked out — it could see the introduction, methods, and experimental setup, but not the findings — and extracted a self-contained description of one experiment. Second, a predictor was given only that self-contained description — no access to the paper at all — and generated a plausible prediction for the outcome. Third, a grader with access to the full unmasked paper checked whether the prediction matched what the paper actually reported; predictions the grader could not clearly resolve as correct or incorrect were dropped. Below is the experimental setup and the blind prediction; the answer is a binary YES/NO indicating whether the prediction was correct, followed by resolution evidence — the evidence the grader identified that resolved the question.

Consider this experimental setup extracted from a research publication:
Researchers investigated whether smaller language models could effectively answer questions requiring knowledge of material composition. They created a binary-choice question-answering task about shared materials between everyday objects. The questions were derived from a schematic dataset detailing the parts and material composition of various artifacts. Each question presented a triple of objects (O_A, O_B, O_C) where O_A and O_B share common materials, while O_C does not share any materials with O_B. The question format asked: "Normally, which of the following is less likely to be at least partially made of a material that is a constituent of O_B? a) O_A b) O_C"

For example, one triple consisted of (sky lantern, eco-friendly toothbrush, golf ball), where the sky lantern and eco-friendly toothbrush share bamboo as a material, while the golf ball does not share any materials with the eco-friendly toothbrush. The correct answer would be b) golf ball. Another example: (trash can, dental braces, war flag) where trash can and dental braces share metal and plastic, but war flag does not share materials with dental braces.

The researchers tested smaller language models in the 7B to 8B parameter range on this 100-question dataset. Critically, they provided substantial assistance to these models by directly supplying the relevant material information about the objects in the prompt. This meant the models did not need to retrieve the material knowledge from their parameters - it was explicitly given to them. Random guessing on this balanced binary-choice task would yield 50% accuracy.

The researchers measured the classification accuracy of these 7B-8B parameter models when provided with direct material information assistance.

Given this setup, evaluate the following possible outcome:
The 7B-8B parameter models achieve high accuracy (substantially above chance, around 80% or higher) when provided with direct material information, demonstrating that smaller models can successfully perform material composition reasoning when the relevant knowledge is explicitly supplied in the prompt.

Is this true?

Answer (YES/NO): NO